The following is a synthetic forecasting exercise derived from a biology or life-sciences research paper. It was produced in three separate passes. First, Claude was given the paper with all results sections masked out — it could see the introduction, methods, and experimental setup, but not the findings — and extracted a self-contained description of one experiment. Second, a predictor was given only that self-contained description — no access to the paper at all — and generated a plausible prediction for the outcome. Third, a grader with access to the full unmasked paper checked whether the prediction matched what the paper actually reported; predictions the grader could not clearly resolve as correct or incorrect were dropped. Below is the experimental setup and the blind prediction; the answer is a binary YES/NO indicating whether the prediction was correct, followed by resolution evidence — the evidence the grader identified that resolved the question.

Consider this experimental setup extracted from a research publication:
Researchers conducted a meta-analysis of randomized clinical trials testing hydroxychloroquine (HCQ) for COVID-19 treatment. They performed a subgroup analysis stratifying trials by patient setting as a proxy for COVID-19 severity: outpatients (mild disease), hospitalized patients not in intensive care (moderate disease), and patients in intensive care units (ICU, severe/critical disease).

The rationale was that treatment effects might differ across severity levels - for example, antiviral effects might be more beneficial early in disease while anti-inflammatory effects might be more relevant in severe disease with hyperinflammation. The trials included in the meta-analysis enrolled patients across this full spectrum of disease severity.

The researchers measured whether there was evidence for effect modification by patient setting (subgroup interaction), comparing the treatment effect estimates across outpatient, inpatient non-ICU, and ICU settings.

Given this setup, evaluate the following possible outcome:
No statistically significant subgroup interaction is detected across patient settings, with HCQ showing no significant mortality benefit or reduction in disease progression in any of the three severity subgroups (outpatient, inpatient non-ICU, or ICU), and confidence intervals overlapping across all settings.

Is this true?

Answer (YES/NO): YES